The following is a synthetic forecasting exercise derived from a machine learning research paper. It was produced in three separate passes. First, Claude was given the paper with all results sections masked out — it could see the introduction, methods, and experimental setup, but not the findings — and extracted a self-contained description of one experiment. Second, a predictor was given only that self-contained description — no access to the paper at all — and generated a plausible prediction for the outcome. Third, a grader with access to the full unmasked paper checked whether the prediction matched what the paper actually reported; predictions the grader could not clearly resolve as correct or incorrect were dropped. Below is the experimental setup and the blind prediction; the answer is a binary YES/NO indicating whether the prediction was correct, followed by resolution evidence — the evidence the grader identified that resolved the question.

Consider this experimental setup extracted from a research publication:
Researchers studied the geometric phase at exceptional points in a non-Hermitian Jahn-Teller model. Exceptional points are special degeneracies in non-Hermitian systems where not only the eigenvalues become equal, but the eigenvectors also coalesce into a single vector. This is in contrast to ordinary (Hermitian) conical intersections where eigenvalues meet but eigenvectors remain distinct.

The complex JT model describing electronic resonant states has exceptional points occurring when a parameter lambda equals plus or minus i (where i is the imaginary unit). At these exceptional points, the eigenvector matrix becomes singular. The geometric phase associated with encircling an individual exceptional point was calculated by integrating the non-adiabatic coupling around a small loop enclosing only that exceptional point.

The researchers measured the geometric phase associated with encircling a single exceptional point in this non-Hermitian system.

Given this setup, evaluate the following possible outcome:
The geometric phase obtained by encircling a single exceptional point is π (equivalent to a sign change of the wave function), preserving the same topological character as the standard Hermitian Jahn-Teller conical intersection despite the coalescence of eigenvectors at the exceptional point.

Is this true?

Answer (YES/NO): NO